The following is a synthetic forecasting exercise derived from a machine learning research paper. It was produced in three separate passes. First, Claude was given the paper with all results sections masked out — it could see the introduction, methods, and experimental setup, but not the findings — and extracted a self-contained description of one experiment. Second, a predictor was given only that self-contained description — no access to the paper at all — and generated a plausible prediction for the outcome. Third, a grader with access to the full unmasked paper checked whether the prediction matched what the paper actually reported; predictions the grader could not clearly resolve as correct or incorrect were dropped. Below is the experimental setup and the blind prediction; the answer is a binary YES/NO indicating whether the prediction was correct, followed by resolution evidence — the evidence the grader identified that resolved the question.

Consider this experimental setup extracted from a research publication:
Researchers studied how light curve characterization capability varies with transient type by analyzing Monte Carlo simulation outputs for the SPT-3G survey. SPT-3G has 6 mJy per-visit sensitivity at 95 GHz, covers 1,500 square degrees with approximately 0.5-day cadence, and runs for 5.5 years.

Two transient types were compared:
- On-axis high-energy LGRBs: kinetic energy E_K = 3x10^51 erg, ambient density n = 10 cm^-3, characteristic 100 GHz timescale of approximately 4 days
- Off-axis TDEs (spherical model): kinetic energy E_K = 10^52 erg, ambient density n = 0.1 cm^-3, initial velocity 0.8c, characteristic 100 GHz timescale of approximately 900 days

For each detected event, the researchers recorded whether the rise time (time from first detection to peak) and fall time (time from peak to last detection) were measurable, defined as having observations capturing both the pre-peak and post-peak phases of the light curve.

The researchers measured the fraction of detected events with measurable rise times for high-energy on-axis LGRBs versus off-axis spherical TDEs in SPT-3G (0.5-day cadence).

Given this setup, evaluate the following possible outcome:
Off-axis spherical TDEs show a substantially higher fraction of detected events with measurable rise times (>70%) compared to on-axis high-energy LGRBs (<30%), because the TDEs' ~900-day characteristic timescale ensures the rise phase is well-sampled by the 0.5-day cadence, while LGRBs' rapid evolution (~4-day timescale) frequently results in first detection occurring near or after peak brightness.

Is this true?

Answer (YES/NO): NO